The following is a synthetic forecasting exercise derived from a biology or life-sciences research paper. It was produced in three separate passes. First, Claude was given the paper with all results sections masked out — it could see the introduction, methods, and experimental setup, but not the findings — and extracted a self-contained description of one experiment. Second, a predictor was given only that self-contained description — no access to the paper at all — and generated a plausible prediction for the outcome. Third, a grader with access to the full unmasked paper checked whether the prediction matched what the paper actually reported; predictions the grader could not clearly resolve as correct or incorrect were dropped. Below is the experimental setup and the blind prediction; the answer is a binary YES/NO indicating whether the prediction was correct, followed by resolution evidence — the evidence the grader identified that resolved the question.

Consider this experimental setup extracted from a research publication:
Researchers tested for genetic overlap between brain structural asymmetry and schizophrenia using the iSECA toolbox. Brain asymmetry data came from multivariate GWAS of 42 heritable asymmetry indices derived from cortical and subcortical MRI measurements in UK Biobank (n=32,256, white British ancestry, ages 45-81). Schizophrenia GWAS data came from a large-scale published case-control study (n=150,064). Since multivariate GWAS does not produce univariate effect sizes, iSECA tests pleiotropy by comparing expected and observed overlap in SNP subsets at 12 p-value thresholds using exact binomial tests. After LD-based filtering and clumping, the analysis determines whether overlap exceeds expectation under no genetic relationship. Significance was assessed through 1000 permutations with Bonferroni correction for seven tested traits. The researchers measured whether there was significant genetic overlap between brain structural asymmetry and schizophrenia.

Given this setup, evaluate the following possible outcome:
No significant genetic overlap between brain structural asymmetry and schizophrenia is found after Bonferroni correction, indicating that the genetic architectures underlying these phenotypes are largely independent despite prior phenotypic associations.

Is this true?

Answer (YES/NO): NO